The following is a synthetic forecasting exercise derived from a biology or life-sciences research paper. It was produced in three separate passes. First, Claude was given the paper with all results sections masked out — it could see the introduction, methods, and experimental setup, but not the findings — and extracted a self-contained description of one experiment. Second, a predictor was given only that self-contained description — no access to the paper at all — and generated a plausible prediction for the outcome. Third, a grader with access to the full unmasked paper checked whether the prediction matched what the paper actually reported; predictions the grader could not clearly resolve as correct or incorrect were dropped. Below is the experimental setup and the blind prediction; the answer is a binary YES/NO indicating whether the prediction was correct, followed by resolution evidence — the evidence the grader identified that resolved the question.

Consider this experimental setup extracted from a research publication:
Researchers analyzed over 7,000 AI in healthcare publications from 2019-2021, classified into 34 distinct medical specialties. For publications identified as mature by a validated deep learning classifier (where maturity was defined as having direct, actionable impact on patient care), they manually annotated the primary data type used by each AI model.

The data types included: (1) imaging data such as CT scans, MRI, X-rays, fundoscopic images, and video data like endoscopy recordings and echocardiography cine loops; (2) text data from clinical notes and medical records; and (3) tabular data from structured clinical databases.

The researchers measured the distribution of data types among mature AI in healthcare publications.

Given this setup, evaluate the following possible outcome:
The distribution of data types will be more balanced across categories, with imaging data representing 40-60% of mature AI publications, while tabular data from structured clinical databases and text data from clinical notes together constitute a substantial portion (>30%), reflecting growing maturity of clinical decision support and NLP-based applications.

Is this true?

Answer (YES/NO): NO